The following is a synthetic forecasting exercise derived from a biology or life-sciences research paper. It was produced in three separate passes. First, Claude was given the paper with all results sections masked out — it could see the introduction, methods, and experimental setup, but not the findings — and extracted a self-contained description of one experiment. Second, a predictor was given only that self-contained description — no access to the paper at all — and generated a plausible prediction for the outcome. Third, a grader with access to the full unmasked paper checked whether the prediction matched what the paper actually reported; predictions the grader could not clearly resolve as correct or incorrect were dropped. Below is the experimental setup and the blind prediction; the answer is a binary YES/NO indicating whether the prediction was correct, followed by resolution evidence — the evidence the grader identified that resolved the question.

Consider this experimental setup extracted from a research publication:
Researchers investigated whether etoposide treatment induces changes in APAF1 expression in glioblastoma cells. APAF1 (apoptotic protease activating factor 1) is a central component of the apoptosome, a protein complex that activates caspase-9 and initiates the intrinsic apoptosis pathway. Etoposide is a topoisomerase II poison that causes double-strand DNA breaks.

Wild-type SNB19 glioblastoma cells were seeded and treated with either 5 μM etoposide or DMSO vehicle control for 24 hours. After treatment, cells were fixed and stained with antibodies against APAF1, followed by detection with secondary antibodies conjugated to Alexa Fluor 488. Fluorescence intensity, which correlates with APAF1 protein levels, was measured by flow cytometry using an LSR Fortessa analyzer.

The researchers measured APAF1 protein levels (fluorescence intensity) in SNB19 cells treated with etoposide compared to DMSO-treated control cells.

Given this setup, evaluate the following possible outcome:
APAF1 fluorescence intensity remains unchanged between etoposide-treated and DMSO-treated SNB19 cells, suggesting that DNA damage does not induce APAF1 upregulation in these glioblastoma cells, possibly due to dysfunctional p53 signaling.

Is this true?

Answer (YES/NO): NO